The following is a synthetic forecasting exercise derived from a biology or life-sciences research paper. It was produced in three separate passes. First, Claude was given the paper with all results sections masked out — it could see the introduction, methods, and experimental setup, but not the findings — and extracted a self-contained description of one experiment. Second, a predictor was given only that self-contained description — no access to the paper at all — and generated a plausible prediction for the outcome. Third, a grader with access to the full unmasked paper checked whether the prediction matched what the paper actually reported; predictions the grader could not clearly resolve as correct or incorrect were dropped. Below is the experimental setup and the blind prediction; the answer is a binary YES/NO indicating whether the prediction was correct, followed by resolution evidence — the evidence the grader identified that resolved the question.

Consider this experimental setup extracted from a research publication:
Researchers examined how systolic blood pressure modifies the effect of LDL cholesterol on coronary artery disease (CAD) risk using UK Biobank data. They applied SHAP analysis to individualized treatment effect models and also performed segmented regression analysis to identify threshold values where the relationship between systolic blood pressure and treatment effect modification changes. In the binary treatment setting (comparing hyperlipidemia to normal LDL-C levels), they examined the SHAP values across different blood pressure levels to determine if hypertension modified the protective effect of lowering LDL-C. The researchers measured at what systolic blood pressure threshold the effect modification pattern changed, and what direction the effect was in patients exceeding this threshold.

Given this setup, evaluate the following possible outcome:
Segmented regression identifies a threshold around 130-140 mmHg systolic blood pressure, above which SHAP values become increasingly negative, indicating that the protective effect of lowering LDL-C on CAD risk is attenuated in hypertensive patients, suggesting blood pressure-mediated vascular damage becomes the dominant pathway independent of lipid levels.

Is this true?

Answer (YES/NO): NO